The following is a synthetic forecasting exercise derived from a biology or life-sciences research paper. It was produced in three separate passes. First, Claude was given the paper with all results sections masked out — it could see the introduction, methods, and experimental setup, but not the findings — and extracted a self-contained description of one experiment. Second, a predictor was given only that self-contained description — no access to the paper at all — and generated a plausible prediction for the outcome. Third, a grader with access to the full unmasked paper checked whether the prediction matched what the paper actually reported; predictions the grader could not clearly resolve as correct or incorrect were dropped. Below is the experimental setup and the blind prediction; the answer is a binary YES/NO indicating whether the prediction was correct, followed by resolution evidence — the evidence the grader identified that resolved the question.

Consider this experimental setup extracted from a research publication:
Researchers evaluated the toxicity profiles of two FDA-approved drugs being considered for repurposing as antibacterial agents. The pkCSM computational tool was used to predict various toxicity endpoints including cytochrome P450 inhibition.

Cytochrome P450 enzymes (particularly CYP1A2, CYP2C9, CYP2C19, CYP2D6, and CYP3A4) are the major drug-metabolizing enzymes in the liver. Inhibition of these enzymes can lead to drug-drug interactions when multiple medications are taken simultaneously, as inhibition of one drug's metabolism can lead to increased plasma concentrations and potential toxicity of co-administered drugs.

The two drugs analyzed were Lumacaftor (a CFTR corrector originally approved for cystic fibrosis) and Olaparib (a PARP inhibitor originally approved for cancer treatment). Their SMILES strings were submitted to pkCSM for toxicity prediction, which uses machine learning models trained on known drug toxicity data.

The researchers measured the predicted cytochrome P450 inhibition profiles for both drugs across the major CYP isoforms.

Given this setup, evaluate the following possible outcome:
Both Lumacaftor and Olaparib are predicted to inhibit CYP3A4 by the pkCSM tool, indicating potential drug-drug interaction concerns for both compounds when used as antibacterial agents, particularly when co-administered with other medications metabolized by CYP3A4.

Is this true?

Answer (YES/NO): NO